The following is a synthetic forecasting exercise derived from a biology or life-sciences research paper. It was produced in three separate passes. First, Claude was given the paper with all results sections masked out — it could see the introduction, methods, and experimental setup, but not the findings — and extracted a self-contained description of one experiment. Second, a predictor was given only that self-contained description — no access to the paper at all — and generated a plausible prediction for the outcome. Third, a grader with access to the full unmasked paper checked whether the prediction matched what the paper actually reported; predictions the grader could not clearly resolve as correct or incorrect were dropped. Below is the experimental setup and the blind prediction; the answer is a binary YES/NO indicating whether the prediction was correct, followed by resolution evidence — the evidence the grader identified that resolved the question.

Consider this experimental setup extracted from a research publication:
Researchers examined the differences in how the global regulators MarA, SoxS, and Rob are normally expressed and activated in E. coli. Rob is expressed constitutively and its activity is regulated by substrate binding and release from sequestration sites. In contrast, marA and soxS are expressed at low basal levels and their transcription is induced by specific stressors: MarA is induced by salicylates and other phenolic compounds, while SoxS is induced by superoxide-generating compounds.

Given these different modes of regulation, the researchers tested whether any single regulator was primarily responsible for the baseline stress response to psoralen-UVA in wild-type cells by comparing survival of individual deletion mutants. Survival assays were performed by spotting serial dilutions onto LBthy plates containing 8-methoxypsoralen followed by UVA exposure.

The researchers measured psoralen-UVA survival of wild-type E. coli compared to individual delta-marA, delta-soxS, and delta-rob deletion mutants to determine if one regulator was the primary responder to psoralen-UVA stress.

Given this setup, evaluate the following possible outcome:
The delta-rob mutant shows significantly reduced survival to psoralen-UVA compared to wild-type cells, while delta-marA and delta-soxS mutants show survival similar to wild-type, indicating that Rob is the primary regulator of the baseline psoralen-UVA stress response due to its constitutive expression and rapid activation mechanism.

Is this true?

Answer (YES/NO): NO